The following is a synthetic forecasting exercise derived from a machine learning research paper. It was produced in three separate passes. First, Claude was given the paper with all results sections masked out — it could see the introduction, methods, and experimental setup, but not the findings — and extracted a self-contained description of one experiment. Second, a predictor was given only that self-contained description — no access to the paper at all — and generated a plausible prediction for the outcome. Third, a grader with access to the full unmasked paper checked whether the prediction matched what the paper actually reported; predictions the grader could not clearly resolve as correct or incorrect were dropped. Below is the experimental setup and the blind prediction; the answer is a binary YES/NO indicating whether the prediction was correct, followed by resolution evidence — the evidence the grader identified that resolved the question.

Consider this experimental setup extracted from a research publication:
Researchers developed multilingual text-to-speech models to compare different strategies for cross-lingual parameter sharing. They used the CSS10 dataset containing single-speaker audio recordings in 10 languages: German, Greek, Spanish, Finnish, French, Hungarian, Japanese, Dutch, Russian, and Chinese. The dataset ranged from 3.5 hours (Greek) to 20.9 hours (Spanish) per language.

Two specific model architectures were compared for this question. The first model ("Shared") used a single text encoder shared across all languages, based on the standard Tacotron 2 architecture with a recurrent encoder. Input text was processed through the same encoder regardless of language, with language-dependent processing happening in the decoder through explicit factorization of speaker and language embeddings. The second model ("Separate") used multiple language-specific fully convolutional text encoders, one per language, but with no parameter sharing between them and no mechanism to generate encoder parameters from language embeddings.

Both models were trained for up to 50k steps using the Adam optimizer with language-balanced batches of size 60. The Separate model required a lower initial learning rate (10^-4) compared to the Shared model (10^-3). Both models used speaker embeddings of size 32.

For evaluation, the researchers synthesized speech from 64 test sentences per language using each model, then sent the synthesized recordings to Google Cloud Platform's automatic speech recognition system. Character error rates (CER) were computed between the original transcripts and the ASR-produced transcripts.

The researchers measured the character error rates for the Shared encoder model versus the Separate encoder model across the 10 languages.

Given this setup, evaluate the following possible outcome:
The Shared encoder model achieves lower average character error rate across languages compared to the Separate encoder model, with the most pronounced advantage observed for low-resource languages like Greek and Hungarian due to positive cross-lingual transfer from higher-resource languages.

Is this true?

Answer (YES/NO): NO